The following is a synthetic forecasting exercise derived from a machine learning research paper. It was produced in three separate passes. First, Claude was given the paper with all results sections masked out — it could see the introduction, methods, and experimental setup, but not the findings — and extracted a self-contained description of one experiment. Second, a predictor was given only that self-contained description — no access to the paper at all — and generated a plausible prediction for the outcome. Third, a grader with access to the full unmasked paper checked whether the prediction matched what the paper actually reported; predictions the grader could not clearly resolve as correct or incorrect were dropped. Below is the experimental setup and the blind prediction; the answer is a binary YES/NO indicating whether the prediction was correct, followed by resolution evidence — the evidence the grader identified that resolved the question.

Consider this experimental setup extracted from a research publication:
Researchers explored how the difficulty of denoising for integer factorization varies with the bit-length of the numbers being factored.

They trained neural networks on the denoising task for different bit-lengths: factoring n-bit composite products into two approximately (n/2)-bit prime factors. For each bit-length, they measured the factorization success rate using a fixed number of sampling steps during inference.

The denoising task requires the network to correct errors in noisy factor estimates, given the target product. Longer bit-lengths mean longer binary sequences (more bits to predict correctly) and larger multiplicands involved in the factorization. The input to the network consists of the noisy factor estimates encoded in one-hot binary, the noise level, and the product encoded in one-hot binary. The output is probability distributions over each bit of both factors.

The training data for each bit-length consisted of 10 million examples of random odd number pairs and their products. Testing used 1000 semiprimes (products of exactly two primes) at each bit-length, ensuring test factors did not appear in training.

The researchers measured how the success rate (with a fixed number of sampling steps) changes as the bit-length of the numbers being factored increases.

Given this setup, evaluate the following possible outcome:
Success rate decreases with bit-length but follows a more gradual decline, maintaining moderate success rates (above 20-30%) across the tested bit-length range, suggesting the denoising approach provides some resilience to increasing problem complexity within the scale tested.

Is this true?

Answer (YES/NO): NO